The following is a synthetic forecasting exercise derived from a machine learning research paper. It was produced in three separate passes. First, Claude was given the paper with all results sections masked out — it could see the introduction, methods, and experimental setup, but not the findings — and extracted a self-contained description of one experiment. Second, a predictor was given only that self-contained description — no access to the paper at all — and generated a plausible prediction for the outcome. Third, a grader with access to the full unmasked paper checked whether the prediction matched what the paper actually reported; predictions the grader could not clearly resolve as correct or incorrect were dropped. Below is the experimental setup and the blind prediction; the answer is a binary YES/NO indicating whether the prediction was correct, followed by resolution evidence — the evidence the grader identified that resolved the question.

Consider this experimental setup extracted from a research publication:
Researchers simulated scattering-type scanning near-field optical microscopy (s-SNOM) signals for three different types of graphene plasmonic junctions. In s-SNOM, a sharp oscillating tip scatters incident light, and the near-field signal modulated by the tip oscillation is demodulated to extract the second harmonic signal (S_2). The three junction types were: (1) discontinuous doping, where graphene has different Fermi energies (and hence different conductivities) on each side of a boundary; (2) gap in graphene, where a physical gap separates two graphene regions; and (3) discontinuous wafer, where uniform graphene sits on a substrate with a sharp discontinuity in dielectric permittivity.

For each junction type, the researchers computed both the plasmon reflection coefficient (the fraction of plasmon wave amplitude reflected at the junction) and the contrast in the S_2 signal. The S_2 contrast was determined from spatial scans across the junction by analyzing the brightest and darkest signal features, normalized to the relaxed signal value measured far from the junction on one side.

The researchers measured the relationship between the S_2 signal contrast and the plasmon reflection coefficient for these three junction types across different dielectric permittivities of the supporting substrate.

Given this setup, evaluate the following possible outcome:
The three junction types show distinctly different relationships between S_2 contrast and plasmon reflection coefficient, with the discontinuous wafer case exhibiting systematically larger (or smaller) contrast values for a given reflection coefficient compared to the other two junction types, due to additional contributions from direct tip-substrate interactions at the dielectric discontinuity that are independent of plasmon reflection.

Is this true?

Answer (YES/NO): NO